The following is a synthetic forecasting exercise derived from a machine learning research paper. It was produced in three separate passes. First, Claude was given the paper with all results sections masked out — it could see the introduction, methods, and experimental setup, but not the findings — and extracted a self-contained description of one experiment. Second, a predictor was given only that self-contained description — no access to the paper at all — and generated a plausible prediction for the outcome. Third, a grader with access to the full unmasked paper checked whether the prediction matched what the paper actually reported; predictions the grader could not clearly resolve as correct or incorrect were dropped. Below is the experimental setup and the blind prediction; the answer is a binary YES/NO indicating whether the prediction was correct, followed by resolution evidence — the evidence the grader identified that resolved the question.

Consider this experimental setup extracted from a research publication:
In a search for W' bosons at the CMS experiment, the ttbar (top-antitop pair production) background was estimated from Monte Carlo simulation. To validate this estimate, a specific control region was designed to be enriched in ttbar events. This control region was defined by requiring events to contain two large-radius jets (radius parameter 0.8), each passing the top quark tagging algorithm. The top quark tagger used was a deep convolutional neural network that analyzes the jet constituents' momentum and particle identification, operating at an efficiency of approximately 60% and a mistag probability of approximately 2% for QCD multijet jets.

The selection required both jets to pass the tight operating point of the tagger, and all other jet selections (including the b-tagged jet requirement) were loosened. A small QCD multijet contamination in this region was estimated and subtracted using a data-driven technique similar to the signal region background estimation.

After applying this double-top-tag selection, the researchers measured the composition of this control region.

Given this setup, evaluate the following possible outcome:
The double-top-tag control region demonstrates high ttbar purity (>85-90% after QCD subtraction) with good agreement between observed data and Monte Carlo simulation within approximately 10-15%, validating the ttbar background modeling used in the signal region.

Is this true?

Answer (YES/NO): NO